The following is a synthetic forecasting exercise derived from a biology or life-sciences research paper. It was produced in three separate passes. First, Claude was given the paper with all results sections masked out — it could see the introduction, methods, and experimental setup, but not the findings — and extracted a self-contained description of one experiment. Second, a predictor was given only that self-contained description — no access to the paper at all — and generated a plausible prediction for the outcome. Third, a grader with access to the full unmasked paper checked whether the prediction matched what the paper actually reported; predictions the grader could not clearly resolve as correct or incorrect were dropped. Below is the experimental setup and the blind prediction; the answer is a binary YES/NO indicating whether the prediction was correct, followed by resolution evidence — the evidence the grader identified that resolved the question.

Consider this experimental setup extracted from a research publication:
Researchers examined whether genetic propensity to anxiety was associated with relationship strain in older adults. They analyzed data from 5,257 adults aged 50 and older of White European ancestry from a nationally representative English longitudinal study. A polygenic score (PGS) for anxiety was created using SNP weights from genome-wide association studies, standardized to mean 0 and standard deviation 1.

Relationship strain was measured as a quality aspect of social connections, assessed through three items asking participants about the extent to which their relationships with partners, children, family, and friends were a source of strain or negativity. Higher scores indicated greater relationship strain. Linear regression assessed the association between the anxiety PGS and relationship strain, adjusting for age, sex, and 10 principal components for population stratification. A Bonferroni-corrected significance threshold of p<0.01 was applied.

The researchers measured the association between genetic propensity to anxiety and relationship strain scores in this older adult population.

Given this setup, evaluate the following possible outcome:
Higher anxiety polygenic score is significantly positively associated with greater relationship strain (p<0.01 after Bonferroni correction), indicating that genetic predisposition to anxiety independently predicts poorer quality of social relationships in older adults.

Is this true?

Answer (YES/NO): NO